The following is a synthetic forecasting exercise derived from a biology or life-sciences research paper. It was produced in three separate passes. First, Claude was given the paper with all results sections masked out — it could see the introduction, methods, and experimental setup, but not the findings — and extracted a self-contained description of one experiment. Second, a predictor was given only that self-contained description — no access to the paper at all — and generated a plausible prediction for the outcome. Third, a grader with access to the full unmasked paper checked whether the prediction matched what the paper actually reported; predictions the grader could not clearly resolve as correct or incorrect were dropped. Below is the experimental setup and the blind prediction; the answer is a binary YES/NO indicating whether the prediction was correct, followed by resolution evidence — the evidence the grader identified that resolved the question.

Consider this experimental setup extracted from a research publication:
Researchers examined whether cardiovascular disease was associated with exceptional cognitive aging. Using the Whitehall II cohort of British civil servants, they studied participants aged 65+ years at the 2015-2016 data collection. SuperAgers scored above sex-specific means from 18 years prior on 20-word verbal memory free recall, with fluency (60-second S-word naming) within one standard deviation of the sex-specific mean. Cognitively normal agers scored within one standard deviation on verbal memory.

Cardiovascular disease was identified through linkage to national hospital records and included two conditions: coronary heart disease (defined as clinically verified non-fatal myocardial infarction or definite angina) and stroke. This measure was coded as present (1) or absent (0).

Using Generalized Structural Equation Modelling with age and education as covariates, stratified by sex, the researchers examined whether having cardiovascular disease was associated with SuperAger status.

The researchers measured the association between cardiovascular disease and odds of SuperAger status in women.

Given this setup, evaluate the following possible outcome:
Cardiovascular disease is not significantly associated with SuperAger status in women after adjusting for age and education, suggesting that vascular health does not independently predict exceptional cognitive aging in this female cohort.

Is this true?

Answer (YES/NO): YES